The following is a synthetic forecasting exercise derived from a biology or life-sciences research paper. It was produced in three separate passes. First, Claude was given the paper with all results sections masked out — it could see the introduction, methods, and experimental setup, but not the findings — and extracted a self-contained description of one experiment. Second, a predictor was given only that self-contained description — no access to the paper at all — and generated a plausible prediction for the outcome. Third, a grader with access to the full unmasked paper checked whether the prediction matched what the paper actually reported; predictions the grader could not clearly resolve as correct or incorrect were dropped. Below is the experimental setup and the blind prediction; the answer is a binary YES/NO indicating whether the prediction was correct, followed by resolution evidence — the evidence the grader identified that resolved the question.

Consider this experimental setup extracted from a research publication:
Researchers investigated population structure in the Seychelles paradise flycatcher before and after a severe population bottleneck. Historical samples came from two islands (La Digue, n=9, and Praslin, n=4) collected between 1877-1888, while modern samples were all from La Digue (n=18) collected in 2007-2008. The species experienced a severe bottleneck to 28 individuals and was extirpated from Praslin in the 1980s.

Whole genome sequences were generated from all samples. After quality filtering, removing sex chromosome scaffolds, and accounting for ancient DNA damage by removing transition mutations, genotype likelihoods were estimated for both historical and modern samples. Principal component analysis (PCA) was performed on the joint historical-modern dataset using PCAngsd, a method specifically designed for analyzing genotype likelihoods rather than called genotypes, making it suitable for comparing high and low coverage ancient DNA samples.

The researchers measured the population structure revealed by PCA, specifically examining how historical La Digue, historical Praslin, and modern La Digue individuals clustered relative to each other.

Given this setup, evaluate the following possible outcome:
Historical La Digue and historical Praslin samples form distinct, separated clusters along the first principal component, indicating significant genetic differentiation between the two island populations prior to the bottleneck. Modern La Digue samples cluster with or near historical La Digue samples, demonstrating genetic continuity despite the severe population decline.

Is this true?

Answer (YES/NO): NO